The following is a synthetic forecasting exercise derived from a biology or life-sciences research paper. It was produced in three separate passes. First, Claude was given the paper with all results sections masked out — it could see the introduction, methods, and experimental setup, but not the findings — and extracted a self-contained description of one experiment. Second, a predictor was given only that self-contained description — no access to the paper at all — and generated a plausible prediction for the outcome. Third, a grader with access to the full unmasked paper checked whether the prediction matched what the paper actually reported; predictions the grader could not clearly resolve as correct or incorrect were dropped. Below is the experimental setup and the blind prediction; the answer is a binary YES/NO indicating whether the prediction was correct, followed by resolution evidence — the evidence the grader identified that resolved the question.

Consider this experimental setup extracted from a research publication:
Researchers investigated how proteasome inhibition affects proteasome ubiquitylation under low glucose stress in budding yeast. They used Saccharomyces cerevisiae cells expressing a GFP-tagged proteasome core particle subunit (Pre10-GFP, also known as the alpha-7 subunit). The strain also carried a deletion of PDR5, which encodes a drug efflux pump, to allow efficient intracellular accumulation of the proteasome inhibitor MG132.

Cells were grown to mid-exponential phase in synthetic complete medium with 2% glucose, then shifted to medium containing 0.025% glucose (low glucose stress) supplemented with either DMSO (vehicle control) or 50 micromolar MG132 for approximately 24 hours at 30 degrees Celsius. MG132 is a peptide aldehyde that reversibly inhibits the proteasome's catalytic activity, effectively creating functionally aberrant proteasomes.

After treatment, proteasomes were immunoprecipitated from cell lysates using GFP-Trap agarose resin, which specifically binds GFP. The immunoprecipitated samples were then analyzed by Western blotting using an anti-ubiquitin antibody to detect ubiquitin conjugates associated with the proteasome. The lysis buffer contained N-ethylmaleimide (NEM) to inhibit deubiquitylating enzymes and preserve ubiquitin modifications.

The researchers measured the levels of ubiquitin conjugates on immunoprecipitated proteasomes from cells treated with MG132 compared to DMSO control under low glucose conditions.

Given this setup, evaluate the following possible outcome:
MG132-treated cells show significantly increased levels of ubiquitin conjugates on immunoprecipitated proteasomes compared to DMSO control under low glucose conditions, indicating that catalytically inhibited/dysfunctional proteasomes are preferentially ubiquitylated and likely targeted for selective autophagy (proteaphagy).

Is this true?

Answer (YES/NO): YES